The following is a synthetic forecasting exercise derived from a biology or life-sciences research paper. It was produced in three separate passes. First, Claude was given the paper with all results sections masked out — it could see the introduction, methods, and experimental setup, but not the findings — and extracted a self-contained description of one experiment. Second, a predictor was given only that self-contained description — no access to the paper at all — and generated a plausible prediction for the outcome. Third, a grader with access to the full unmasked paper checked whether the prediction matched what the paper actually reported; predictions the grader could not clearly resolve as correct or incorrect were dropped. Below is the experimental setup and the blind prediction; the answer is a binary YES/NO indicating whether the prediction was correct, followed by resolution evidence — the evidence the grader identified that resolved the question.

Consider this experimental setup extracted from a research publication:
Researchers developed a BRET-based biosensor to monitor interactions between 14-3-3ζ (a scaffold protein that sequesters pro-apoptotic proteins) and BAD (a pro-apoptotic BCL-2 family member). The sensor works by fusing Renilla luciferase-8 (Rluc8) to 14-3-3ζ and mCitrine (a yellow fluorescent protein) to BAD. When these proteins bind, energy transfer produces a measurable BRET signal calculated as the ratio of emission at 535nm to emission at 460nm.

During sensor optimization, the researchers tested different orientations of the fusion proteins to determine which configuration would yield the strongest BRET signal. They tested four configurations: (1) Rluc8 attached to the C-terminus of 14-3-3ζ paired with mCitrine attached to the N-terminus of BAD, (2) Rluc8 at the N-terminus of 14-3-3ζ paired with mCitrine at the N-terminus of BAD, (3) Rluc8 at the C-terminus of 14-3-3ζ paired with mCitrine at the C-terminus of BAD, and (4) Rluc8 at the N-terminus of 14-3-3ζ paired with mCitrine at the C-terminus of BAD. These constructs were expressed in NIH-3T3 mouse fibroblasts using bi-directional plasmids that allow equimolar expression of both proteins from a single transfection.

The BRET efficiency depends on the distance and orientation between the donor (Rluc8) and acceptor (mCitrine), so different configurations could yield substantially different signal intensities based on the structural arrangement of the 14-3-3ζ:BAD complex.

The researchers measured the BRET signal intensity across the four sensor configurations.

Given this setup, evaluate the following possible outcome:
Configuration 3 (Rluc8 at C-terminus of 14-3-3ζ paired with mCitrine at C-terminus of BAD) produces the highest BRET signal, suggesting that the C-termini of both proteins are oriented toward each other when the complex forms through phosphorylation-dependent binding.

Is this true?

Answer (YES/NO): YES